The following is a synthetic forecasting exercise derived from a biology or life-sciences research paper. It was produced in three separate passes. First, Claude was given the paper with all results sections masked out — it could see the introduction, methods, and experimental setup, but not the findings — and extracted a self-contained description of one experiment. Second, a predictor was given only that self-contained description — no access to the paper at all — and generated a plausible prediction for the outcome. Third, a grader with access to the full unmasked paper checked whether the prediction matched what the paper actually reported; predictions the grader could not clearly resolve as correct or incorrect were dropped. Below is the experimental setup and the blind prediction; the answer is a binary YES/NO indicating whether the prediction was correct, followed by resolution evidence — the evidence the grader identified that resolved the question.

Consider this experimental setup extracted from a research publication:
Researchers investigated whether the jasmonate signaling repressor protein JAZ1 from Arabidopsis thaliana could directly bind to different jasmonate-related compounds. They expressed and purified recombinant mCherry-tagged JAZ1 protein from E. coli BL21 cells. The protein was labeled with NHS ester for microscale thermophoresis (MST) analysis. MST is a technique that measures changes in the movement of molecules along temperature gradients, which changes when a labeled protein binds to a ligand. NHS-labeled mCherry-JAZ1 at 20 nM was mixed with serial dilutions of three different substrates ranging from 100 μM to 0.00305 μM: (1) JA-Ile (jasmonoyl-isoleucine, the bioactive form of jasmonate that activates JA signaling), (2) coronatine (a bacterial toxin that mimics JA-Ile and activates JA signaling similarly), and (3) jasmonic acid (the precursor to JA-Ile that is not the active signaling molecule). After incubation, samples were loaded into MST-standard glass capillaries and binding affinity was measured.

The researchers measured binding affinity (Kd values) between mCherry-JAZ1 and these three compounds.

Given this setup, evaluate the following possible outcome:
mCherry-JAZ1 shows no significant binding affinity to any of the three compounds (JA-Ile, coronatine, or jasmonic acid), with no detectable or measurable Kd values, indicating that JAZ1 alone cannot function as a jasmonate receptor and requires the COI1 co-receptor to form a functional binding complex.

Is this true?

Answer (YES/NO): NO